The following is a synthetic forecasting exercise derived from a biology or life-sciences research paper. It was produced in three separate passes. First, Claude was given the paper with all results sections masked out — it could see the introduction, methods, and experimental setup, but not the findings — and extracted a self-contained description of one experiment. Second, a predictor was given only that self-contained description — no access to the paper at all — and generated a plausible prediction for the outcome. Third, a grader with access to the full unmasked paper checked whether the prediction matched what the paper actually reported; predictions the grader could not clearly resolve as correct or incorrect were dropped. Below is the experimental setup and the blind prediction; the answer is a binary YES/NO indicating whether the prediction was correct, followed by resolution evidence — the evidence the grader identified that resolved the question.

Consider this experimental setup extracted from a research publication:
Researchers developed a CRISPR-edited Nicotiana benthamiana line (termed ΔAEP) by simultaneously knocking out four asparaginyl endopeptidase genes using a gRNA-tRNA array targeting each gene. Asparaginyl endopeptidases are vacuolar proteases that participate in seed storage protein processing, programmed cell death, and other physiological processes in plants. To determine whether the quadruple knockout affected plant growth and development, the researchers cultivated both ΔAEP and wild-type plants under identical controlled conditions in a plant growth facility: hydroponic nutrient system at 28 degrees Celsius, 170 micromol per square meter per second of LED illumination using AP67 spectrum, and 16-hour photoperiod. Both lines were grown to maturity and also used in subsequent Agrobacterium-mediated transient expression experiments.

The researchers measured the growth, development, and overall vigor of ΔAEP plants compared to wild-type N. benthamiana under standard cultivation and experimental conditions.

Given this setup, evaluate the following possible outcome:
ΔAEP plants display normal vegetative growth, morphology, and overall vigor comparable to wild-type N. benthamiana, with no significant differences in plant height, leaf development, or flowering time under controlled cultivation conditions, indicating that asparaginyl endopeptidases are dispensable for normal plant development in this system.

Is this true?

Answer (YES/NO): YES